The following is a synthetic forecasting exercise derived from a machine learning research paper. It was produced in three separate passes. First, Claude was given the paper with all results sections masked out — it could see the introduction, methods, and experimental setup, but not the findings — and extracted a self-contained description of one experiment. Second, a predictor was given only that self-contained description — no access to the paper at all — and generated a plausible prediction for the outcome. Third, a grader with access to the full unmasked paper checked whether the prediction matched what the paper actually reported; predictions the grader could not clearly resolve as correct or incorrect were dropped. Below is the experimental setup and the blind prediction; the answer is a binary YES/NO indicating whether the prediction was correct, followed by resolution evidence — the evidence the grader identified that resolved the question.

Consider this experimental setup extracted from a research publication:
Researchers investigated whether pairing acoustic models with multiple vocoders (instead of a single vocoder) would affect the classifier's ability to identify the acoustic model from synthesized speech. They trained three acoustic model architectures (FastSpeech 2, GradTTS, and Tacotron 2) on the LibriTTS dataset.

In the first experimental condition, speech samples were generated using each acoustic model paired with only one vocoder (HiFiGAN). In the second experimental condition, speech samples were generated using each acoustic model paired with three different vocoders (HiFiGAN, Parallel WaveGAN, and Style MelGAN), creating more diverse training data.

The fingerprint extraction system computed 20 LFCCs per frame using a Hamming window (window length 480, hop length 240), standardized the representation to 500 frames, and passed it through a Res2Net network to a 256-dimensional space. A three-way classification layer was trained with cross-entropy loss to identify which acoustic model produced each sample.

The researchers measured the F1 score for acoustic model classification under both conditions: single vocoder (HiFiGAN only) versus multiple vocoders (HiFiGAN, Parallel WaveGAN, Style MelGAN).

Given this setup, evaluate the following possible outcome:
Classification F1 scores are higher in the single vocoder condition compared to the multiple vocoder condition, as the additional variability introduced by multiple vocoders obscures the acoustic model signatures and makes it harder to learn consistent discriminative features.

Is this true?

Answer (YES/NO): YES